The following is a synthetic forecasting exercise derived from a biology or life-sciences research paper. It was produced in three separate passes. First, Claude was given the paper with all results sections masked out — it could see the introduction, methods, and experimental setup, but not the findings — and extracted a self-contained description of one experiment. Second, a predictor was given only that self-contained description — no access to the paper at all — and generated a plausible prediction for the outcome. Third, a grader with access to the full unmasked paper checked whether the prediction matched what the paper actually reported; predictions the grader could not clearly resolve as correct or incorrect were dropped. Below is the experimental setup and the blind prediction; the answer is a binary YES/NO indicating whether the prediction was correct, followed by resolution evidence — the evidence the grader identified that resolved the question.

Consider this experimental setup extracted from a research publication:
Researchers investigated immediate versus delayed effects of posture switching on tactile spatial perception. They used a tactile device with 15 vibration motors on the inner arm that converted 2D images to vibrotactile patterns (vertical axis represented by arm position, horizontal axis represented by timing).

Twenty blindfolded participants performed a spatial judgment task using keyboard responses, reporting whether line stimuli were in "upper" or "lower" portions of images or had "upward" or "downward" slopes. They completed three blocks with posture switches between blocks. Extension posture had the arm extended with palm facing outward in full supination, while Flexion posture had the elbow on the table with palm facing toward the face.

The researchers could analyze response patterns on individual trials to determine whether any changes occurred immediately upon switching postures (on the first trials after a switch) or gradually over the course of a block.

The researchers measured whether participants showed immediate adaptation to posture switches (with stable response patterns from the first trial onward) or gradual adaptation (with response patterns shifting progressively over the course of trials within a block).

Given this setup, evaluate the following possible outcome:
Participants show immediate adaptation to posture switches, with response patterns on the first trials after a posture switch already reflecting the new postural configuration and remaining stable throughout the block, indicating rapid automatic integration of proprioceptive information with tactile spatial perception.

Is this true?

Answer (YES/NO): NO